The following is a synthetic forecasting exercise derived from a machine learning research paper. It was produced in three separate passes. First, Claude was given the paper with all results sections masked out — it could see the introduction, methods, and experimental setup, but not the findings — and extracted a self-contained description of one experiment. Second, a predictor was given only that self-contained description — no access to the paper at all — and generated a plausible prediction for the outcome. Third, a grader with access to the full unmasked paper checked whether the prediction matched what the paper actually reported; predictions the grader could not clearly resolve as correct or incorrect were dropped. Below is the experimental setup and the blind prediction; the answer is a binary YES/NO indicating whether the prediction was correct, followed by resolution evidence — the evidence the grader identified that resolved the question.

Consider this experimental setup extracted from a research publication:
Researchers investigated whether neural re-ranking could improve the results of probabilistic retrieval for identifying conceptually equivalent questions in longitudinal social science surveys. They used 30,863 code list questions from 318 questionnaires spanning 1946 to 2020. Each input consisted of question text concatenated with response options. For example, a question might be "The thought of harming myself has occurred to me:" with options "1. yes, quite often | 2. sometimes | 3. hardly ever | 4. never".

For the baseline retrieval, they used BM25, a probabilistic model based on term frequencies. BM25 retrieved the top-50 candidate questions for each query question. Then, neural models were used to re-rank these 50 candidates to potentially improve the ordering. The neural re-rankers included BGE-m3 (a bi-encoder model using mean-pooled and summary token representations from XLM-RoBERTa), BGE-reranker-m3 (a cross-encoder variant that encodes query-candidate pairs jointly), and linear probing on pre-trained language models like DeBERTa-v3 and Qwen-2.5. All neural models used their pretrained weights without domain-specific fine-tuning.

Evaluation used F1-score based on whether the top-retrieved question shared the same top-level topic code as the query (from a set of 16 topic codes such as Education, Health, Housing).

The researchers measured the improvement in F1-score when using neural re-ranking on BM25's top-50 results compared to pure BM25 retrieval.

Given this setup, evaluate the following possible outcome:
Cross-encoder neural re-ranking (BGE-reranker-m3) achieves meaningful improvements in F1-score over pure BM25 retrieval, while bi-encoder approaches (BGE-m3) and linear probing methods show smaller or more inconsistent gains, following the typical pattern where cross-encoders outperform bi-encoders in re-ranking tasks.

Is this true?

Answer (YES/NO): NO